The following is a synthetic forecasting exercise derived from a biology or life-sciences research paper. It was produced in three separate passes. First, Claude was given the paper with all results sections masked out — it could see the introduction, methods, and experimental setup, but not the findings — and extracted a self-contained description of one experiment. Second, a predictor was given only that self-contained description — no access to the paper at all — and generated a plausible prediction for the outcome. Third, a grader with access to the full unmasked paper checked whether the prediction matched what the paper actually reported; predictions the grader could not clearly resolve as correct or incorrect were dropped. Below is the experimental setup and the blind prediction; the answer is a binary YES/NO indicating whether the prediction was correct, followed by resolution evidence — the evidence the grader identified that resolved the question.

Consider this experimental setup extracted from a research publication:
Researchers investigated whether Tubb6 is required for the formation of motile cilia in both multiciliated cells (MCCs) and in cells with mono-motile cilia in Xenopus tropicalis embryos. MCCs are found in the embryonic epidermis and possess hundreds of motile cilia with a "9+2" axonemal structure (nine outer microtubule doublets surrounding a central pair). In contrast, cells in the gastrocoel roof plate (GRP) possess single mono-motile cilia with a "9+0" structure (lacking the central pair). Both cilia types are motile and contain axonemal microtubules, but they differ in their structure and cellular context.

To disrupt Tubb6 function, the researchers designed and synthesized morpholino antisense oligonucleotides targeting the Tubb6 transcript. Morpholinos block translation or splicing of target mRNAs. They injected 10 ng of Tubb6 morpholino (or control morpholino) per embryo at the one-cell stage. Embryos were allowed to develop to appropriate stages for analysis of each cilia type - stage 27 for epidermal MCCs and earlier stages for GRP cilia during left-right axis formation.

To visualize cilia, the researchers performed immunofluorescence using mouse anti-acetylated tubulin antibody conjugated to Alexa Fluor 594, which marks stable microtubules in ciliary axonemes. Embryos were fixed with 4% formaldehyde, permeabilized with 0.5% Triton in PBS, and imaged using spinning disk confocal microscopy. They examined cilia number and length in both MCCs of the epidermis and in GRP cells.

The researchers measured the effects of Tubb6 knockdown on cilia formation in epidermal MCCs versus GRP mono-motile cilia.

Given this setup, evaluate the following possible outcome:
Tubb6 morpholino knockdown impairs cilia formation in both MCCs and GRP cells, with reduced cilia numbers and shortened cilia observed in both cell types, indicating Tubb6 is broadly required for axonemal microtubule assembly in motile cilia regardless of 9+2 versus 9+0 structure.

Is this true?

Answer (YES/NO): NO